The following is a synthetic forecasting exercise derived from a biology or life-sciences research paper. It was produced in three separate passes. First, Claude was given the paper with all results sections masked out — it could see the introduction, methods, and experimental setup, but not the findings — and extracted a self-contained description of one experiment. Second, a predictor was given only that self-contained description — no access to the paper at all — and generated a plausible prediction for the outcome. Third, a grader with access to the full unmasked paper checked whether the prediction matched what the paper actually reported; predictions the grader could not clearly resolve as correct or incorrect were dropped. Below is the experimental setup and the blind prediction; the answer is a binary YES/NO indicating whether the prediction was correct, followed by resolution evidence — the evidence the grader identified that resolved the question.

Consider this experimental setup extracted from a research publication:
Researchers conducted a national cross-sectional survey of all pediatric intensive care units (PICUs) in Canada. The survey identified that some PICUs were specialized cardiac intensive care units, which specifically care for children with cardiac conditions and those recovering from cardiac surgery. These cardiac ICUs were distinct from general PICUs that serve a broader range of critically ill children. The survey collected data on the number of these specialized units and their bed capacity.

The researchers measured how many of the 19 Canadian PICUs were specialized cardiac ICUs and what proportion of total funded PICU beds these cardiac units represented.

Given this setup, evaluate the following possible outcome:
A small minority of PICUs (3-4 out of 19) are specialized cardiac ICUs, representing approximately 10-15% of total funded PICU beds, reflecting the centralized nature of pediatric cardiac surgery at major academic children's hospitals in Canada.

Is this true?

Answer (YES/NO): NO